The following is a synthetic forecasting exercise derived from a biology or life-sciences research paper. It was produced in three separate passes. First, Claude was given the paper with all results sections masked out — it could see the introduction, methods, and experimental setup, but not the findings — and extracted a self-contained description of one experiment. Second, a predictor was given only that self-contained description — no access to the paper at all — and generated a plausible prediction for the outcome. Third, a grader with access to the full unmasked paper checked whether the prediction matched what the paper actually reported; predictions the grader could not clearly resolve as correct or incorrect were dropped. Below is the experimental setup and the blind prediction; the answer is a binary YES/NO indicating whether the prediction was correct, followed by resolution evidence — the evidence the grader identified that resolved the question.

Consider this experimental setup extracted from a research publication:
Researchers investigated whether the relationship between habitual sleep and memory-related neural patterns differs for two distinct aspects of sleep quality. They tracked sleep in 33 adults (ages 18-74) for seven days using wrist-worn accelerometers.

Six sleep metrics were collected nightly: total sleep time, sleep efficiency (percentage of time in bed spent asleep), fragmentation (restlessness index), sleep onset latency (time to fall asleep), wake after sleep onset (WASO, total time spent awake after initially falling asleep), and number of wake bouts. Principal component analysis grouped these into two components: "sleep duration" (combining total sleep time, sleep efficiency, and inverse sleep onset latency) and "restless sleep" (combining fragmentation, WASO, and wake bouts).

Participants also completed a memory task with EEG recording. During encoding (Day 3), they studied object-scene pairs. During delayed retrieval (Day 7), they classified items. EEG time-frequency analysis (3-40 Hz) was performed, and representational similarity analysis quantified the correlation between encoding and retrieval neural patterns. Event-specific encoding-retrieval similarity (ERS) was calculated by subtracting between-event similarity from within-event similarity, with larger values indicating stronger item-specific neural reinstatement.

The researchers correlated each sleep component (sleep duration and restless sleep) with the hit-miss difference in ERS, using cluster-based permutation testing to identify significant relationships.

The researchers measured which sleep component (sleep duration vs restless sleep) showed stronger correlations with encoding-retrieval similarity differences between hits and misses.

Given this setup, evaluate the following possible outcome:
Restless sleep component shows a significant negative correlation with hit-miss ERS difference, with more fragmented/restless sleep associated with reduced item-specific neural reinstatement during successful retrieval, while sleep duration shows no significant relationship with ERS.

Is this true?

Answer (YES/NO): NO